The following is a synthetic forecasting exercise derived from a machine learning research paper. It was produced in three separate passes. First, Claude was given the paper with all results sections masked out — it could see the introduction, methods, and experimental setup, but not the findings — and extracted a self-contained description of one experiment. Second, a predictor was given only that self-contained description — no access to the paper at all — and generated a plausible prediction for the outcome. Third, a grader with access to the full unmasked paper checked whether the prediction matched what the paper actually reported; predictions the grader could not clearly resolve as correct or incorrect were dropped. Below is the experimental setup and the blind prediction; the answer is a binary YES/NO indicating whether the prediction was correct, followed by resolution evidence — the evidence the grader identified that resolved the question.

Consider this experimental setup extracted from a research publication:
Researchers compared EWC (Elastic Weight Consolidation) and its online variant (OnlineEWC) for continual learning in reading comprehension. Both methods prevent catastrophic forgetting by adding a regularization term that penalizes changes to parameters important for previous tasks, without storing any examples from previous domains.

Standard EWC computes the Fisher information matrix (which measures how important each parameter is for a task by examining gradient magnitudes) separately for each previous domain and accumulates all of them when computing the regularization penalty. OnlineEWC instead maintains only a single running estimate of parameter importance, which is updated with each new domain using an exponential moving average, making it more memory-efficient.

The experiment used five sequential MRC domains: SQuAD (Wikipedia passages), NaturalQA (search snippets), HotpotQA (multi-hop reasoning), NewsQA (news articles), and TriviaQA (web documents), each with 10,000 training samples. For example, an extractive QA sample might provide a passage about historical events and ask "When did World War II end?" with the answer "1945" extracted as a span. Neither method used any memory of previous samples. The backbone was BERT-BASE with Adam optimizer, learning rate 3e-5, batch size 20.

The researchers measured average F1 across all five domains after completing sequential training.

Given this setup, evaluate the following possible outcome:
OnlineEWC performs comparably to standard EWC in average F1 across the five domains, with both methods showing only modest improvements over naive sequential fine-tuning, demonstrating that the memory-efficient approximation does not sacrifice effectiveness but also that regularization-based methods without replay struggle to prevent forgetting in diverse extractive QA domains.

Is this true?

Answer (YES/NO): NO